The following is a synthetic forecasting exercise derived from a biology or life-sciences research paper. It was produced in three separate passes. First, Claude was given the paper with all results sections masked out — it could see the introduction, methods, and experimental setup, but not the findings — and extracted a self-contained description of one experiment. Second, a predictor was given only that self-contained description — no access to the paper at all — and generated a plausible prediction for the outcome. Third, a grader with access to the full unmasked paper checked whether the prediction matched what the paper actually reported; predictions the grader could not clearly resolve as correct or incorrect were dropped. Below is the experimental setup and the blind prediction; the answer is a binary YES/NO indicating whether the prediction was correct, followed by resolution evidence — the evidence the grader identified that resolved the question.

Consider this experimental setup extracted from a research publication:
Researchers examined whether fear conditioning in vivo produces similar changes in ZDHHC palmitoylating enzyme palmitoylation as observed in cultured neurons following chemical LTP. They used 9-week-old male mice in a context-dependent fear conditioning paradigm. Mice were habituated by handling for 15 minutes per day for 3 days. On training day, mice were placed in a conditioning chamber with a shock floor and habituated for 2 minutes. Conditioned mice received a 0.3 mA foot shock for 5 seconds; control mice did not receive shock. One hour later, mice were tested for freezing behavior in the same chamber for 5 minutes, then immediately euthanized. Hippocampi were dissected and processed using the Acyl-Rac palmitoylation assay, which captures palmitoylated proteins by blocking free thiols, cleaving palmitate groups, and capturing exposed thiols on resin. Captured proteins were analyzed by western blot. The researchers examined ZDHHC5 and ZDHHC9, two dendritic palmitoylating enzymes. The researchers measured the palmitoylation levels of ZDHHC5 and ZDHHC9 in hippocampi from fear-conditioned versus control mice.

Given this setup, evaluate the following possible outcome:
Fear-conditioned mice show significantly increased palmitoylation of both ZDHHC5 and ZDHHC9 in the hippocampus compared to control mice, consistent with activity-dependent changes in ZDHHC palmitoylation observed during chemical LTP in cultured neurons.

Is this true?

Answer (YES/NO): NO